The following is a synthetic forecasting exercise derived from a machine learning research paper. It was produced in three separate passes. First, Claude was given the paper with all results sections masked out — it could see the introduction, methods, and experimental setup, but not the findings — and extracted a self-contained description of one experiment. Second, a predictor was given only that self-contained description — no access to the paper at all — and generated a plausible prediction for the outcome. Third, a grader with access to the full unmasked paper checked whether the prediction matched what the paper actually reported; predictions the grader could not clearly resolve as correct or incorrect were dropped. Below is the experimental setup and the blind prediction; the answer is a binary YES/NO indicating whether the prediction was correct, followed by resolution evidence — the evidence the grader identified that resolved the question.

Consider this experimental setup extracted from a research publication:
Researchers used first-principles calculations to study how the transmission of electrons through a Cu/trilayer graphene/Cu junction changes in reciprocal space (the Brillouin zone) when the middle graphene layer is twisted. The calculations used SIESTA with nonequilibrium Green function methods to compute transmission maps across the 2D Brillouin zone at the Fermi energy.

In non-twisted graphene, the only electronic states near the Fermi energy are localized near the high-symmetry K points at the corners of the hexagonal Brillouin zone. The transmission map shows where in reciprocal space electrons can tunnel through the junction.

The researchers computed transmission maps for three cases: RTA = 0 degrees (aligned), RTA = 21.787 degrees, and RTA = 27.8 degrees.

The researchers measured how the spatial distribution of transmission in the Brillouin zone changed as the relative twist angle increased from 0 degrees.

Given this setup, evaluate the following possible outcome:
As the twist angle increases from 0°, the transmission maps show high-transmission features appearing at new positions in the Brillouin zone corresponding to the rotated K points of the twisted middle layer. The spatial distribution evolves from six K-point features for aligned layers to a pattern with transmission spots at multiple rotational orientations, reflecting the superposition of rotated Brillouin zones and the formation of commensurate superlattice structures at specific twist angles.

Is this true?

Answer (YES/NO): NO